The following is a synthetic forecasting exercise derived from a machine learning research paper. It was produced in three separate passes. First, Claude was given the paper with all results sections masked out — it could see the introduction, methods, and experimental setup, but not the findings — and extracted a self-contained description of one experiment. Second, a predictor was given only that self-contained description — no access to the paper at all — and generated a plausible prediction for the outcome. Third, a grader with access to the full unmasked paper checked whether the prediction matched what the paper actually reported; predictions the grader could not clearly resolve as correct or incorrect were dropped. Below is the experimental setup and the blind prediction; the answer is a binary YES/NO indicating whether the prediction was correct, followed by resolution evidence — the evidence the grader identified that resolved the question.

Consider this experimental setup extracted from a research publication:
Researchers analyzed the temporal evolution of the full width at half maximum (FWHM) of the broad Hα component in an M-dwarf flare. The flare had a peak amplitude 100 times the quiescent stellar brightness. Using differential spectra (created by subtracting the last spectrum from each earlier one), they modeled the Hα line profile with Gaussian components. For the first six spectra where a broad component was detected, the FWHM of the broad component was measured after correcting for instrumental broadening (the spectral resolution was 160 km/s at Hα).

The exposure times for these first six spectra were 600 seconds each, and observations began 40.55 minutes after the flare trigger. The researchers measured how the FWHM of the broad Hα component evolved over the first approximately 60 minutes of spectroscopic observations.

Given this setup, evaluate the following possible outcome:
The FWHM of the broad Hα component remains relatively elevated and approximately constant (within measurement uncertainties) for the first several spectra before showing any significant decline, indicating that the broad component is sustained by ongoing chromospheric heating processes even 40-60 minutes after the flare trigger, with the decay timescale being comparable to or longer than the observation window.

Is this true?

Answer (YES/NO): NO